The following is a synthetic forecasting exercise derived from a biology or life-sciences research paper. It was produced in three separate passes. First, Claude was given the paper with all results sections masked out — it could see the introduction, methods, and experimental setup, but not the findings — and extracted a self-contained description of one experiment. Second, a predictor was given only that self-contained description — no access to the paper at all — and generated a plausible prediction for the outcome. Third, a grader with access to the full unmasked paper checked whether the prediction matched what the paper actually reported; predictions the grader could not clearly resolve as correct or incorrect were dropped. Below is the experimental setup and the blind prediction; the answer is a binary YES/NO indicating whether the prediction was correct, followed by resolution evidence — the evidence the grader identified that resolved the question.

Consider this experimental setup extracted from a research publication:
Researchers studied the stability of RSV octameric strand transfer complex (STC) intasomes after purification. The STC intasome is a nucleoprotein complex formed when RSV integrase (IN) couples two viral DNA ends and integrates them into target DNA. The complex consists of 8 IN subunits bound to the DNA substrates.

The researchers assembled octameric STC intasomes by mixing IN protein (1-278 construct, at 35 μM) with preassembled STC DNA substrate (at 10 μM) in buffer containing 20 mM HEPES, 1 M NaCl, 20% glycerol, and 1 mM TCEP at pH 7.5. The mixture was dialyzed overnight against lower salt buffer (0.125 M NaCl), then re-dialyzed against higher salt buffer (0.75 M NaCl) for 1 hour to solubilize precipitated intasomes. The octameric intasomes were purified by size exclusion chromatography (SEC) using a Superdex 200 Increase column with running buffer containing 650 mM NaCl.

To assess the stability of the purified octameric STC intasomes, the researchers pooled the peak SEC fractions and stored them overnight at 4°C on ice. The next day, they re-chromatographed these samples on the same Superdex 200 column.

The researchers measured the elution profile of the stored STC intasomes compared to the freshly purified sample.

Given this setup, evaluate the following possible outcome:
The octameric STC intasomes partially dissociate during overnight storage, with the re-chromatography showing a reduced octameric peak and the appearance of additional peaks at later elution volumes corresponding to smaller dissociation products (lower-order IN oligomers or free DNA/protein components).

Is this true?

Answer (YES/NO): NO